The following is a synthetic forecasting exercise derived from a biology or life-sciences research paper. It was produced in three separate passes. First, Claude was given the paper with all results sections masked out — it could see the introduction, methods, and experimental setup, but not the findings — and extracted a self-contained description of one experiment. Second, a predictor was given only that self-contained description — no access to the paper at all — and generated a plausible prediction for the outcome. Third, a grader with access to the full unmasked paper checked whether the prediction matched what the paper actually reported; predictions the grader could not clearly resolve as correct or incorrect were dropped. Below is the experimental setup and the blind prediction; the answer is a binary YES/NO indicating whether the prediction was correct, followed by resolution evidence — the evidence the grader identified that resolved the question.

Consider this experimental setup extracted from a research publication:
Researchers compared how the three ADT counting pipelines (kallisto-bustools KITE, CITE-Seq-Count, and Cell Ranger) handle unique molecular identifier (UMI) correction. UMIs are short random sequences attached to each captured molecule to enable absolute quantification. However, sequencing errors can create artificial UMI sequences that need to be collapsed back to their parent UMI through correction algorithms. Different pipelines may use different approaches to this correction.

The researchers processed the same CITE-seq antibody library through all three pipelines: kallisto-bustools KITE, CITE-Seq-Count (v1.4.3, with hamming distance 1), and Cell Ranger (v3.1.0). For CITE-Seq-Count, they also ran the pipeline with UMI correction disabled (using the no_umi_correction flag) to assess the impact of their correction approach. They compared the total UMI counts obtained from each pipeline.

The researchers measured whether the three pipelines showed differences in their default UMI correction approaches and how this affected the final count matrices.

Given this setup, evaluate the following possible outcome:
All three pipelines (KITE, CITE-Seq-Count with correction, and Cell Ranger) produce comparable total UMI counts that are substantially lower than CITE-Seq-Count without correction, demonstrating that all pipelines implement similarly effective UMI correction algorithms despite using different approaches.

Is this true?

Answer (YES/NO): NO